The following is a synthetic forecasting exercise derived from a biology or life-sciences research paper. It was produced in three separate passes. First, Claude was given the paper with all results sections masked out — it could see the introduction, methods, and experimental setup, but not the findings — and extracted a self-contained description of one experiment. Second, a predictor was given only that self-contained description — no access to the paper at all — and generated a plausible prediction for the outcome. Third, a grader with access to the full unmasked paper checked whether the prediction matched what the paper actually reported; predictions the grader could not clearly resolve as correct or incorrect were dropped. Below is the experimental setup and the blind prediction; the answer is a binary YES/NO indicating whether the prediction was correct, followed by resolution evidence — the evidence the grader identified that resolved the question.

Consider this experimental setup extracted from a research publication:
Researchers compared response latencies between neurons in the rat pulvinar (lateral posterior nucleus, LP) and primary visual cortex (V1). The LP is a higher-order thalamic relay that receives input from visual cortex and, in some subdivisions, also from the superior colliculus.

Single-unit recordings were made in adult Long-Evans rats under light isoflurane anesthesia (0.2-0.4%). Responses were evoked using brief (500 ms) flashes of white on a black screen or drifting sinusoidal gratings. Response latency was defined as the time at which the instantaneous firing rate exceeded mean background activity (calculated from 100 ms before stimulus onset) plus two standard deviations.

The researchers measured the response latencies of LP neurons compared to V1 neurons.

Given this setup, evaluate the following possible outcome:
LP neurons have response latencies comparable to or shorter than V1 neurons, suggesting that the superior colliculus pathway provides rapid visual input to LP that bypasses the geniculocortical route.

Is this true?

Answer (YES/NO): NO